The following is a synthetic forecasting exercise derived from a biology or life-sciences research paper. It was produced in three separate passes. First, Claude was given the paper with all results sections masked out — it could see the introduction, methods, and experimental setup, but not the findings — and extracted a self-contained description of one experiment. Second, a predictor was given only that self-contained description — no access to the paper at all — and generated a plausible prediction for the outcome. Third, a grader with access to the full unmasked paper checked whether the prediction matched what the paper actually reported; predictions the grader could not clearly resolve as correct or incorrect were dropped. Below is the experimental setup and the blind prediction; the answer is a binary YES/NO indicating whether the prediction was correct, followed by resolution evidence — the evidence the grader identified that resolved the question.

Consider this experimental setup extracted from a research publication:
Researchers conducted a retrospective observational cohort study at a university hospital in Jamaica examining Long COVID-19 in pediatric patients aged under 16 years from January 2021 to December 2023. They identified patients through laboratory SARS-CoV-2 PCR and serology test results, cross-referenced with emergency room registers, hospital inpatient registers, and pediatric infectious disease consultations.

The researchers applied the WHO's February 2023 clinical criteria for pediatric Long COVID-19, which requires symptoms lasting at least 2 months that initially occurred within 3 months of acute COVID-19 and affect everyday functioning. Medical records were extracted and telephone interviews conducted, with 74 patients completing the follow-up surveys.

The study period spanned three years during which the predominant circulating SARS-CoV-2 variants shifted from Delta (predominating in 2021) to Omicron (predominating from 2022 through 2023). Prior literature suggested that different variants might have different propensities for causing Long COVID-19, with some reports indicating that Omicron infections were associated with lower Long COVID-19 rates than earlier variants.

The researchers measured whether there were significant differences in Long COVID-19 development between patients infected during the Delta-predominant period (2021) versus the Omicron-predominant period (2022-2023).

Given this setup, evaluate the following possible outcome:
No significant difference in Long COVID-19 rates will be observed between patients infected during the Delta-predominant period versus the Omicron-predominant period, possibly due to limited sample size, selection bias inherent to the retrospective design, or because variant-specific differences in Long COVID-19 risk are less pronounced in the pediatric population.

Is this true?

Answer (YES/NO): YES